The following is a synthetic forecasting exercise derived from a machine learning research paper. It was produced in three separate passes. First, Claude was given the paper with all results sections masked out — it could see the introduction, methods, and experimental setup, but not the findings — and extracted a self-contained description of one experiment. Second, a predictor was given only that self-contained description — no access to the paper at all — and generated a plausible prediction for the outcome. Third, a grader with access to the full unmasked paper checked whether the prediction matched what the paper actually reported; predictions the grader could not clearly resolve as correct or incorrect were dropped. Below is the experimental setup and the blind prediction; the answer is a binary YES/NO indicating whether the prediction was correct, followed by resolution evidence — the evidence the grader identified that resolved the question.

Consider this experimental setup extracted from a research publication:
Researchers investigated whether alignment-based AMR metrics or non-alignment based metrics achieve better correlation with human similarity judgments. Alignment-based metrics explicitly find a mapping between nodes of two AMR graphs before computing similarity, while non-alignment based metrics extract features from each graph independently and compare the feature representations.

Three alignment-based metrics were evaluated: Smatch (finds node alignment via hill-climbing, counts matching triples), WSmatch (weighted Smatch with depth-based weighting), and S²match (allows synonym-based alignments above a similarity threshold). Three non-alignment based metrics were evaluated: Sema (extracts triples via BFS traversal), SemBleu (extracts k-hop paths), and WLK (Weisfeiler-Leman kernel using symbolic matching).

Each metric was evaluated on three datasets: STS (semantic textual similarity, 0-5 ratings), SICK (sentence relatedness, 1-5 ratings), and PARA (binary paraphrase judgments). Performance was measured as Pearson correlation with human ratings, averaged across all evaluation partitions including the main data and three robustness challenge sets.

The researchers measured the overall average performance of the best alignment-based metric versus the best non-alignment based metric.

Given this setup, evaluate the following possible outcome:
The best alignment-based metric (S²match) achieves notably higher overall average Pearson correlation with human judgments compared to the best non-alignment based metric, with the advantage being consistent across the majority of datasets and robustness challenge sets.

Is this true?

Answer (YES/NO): YES